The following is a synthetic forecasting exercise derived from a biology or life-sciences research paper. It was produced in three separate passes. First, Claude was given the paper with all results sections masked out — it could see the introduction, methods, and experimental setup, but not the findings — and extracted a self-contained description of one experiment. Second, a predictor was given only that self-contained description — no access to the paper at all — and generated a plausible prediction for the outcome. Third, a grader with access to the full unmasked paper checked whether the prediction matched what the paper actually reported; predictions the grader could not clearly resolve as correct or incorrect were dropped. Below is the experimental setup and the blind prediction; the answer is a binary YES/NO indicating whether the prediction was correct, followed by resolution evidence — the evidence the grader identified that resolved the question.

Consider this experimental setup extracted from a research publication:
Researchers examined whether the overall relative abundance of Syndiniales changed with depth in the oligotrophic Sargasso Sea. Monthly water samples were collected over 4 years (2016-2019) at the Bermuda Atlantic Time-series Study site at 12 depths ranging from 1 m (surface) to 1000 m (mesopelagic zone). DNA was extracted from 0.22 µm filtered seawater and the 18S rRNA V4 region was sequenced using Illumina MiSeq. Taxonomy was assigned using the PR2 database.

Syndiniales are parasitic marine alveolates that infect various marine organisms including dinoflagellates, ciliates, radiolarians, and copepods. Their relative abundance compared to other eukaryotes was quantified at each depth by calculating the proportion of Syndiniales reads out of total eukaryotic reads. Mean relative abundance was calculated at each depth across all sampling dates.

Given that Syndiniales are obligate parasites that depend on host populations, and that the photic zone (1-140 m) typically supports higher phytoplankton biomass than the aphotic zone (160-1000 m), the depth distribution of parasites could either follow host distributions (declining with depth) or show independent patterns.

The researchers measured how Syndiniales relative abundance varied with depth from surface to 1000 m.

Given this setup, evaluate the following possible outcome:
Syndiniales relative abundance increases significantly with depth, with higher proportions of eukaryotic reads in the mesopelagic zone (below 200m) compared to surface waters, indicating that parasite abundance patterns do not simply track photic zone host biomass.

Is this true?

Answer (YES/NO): YES